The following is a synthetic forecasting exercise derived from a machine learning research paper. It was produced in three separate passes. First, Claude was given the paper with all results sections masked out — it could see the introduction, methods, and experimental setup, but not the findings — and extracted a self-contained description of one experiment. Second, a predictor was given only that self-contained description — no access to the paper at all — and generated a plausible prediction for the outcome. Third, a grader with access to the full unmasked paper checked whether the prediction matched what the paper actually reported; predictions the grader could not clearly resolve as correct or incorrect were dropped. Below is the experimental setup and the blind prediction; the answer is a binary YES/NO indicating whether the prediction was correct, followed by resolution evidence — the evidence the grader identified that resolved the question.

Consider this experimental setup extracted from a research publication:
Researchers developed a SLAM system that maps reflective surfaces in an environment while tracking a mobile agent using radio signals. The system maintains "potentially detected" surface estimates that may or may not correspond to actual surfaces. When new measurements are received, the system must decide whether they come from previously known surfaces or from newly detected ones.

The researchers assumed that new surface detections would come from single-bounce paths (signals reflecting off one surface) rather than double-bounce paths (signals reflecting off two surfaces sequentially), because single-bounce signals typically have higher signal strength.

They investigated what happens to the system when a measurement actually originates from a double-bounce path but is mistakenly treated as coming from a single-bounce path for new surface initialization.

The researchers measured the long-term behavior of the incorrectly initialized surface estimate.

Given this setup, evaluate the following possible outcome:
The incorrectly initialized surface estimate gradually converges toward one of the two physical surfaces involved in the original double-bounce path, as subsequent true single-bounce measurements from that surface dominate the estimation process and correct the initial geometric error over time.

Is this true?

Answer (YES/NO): NO